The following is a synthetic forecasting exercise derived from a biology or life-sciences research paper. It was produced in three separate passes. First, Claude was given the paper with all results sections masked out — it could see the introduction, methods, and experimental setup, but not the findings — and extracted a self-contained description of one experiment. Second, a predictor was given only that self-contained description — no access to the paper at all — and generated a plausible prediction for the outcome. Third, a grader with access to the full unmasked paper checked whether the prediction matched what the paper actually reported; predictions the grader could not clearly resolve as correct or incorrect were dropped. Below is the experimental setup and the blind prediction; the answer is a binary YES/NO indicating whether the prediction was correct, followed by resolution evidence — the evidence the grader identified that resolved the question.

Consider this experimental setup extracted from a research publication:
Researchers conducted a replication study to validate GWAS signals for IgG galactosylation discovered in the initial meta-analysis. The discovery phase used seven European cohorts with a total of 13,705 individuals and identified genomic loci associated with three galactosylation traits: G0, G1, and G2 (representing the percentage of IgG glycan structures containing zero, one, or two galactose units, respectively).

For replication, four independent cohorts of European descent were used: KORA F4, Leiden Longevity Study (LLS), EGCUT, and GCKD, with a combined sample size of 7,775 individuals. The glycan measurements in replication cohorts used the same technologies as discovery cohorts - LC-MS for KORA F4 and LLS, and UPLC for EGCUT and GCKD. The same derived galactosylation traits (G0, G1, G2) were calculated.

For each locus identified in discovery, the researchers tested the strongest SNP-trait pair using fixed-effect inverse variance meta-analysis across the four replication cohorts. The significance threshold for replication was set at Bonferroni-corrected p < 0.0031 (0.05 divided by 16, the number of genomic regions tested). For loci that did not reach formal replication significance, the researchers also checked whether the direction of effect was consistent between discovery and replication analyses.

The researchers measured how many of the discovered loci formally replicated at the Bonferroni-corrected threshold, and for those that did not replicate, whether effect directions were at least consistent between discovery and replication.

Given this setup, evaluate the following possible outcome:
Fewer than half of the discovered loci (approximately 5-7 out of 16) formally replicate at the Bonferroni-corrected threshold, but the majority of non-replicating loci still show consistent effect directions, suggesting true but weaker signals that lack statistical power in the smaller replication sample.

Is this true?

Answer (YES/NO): NO